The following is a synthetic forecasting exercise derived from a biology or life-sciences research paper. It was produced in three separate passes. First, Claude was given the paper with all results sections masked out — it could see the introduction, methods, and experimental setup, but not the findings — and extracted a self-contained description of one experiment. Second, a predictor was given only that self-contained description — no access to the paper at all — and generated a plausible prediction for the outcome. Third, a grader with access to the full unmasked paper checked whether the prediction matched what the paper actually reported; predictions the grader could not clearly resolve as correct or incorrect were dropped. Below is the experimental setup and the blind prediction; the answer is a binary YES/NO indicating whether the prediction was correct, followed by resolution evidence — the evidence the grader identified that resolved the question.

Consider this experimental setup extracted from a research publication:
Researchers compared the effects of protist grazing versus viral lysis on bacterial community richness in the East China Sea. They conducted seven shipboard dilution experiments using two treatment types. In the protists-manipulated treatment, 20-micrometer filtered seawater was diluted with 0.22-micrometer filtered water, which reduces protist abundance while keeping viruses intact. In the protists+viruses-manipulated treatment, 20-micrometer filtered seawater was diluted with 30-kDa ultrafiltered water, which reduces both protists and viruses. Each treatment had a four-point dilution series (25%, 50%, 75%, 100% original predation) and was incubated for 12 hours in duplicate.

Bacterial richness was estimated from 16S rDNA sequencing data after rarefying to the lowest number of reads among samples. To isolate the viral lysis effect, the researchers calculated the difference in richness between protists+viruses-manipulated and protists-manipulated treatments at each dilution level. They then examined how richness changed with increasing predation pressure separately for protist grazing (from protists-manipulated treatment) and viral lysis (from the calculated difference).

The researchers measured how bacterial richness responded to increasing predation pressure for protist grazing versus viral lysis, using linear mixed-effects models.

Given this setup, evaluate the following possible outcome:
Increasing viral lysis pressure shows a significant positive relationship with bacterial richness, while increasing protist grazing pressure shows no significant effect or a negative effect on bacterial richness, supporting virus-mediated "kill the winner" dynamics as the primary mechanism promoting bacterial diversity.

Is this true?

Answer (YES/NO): NO